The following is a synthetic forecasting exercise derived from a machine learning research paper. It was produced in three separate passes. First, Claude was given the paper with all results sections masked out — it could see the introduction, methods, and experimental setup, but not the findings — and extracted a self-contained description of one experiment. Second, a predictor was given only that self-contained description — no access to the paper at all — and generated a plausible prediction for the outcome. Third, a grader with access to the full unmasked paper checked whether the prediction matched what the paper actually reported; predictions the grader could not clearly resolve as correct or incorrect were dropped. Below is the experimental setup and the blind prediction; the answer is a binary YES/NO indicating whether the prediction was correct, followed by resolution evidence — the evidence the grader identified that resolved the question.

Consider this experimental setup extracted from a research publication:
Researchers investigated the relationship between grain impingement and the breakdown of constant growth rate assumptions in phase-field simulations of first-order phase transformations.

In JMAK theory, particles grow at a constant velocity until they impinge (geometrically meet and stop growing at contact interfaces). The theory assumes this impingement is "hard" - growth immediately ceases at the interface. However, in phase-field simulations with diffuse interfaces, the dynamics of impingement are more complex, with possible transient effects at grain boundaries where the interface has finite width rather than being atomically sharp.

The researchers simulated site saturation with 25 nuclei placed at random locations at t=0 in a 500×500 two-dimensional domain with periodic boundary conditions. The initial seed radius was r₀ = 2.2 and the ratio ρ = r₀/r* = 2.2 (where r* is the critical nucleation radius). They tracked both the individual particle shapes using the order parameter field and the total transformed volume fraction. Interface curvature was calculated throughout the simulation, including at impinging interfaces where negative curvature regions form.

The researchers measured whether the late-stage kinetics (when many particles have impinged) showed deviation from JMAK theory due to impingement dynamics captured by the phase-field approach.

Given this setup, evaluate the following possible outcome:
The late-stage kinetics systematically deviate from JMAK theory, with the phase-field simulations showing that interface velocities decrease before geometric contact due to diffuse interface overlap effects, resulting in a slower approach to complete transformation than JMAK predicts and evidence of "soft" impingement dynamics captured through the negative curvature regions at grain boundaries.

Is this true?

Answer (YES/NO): NO